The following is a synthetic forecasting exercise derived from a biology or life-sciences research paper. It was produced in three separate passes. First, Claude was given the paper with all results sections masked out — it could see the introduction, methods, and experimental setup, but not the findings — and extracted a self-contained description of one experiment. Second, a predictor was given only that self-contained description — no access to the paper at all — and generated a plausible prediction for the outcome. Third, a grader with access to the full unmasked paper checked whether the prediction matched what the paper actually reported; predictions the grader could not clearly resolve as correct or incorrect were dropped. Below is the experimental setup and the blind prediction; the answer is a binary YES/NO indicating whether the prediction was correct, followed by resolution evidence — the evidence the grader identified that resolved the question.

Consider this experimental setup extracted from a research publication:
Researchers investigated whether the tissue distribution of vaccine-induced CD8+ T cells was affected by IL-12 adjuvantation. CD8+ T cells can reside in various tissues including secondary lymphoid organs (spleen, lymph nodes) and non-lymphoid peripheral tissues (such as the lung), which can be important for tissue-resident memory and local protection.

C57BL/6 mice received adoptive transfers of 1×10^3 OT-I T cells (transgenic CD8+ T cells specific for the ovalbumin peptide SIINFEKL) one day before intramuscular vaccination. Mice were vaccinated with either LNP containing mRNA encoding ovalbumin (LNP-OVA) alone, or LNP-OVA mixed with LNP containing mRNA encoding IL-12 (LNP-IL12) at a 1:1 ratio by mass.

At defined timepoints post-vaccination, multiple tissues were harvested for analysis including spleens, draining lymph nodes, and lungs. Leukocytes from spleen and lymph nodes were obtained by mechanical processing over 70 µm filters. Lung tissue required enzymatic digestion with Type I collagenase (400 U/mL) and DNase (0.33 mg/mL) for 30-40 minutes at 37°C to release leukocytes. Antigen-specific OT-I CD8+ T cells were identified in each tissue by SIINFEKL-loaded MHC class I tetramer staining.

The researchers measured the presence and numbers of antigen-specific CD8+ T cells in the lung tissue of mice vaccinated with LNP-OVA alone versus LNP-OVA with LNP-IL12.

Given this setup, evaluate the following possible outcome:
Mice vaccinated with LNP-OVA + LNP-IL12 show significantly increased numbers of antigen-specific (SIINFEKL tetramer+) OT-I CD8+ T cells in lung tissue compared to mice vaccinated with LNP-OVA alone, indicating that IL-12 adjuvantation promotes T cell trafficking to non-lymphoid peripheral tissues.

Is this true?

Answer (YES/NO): YES